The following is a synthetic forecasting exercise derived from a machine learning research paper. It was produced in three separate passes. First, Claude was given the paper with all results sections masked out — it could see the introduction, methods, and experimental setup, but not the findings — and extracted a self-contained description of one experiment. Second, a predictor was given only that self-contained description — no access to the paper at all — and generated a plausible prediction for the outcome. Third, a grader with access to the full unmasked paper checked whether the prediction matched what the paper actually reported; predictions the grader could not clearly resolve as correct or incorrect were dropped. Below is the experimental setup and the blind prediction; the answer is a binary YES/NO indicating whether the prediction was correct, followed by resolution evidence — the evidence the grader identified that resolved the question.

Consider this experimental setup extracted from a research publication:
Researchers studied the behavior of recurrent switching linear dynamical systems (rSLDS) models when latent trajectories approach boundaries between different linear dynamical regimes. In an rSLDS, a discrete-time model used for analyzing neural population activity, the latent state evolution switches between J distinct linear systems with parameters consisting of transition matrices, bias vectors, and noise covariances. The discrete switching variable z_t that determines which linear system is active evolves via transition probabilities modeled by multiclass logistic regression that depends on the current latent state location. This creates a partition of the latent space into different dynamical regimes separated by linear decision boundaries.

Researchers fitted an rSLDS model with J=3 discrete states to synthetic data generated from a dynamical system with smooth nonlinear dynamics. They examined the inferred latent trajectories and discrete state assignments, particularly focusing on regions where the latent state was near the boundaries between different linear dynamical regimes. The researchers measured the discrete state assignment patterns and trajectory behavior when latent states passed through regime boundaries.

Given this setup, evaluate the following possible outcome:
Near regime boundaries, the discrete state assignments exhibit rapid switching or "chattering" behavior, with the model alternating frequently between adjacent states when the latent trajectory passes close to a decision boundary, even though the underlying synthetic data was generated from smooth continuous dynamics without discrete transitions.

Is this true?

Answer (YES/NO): YES